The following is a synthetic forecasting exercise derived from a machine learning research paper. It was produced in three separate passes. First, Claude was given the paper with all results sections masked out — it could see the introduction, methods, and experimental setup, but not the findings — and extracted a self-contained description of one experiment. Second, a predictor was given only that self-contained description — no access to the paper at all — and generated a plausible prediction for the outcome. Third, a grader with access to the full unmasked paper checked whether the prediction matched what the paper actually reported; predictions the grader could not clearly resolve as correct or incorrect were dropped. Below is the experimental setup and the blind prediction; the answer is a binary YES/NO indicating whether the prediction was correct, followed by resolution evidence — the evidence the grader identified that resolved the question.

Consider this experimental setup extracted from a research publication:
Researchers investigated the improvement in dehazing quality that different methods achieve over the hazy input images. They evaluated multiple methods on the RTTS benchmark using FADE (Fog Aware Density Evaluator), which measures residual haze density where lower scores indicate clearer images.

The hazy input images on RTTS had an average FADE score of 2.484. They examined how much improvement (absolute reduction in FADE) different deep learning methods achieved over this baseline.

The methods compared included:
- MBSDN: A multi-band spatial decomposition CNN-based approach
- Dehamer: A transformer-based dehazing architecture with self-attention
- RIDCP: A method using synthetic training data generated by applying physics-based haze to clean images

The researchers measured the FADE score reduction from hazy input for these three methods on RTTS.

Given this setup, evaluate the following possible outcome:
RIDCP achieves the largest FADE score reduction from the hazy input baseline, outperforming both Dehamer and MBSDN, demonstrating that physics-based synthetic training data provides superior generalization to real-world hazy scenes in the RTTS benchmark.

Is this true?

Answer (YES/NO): YES